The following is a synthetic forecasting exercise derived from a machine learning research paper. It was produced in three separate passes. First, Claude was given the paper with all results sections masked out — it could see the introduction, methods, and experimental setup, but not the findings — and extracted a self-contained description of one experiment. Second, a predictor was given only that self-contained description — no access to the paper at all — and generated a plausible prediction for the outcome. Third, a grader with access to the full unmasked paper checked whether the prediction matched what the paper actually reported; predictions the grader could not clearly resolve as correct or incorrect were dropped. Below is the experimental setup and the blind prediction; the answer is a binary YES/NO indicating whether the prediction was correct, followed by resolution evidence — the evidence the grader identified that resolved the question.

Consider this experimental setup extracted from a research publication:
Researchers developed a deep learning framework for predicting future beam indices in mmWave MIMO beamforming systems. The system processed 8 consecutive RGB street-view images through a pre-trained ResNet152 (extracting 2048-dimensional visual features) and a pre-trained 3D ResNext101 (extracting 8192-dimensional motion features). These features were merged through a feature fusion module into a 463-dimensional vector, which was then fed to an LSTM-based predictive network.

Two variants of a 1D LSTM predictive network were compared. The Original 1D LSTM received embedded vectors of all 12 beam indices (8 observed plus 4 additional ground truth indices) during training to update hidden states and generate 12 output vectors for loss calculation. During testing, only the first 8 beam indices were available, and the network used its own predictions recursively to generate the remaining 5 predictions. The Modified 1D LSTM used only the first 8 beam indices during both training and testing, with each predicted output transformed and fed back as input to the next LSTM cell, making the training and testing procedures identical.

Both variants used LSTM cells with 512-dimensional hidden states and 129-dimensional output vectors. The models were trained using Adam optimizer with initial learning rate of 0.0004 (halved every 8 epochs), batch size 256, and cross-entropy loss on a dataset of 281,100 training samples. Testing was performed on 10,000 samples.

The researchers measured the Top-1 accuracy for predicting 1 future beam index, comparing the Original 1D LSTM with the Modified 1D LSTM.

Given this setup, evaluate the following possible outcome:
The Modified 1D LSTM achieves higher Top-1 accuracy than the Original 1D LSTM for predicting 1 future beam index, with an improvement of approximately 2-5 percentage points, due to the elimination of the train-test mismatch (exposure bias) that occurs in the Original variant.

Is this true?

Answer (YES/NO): NO